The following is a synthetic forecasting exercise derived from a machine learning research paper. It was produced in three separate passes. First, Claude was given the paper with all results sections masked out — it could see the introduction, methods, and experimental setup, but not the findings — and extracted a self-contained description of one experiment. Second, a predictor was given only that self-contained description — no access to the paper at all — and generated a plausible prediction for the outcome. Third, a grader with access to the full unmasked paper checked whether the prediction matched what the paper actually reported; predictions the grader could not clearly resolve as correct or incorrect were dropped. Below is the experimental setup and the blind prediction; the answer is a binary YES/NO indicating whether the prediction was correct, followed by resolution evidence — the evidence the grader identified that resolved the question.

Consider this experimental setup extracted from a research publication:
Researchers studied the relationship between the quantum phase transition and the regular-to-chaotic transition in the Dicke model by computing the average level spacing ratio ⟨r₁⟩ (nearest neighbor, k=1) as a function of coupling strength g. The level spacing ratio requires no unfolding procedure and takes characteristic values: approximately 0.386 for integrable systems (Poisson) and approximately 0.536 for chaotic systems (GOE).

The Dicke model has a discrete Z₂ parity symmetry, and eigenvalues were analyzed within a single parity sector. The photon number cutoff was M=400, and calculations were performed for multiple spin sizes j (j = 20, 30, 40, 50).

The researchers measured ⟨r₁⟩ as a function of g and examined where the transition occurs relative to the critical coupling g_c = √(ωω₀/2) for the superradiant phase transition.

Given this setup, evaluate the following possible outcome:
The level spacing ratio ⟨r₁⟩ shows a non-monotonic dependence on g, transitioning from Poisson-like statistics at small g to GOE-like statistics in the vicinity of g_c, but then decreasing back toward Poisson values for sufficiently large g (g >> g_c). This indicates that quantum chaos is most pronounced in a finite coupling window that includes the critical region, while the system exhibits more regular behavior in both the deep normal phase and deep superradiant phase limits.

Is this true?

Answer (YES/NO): NO